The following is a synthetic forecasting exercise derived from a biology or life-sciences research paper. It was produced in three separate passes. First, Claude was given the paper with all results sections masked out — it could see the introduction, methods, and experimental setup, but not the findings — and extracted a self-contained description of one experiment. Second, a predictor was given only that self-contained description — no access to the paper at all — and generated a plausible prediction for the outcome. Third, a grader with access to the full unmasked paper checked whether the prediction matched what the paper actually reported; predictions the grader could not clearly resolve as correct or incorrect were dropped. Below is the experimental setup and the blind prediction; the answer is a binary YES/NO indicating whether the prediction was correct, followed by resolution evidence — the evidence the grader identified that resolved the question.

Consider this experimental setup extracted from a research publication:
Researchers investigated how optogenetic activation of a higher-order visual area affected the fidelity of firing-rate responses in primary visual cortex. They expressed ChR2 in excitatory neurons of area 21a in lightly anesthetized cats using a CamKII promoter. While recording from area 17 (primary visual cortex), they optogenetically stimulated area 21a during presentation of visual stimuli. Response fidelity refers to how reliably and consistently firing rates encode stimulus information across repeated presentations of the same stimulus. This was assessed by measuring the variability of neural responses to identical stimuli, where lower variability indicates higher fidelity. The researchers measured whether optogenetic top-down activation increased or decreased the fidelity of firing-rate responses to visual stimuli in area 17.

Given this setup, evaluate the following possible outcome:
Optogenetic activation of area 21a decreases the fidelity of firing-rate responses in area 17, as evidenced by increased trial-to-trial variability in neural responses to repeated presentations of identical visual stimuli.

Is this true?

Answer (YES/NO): NO